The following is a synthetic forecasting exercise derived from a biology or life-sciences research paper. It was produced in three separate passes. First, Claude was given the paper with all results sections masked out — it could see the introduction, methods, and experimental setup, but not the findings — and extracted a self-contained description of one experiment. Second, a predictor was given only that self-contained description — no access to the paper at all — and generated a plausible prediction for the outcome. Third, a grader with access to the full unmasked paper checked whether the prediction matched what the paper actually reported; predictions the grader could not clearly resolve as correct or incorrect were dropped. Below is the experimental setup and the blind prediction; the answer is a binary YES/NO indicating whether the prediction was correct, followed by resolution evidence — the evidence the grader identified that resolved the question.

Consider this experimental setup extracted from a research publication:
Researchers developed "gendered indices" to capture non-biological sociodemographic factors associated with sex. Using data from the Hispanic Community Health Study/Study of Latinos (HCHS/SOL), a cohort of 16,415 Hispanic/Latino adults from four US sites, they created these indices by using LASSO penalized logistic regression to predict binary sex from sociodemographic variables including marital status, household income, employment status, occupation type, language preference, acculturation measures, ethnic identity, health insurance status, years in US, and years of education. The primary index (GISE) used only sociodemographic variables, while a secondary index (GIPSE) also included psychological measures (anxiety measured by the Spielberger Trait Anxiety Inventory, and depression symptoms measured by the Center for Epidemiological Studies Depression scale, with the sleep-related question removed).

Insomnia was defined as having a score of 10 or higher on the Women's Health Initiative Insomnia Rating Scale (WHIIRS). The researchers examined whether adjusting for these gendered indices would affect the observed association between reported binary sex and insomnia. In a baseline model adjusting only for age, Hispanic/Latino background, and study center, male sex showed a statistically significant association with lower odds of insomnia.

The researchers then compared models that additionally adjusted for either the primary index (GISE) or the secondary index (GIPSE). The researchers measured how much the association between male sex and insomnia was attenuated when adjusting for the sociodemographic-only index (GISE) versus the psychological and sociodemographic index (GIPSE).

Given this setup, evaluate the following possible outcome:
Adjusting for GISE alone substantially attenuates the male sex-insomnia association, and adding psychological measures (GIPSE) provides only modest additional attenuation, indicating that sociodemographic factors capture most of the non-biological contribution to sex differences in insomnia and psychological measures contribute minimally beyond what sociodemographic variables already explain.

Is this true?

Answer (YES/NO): NO